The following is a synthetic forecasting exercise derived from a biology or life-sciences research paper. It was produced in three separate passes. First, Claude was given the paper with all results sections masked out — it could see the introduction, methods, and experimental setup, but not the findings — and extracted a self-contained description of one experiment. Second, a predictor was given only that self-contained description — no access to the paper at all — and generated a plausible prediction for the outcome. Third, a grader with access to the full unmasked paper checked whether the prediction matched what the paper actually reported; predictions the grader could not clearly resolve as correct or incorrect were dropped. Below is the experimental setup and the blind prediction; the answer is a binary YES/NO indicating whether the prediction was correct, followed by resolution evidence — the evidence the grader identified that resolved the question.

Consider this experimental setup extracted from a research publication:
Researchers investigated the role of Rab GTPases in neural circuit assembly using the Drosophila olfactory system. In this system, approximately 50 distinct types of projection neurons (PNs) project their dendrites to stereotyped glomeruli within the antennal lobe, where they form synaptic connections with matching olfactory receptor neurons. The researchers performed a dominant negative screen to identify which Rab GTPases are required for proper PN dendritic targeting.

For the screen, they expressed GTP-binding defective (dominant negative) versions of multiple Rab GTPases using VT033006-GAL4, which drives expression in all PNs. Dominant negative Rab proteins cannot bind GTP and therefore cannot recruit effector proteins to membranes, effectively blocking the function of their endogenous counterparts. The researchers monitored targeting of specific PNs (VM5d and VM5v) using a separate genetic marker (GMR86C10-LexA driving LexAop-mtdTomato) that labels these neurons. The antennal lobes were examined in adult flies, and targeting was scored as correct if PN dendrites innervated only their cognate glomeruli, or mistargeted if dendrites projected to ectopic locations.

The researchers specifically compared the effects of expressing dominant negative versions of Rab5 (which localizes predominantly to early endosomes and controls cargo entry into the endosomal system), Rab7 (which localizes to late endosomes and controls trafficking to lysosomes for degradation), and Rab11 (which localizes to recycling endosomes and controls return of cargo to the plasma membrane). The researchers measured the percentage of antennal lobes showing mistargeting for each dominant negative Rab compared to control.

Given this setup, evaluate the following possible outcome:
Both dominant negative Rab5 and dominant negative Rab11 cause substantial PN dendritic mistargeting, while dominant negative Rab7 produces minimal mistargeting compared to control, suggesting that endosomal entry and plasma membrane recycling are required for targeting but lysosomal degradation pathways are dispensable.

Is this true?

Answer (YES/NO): NO